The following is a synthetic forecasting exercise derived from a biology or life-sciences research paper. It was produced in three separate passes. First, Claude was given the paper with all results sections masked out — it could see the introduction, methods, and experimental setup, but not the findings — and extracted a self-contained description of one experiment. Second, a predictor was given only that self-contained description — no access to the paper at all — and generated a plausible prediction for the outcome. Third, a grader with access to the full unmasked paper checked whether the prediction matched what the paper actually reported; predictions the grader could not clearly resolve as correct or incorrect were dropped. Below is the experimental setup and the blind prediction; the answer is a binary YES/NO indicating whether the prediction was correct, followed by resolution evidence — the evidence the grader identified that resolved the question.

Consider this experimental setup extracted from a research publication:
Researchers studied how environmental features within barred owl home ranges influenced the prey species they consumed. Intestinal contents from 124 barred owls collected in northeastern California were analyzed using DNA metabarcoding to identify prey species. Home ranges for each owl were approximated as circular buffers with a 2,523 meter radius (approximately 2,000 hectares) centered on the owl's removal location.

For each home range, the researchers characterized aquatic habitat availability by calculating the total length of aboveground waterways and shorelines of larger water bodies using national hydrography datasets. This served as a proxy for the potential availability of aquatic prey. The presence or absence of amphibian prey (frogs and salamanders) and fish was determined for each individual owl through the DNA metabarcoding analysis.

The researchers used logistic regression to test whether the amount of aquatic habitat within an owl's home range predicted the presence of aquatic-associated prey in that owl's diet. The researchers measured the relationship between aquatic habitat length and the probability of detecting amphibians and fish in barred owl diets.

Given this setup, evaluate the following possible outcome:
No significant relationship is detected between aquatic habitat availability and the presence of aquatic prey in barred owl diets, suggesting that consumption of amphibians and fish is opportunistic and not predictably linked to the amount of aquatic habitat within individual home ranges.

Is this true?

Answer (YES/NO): YES